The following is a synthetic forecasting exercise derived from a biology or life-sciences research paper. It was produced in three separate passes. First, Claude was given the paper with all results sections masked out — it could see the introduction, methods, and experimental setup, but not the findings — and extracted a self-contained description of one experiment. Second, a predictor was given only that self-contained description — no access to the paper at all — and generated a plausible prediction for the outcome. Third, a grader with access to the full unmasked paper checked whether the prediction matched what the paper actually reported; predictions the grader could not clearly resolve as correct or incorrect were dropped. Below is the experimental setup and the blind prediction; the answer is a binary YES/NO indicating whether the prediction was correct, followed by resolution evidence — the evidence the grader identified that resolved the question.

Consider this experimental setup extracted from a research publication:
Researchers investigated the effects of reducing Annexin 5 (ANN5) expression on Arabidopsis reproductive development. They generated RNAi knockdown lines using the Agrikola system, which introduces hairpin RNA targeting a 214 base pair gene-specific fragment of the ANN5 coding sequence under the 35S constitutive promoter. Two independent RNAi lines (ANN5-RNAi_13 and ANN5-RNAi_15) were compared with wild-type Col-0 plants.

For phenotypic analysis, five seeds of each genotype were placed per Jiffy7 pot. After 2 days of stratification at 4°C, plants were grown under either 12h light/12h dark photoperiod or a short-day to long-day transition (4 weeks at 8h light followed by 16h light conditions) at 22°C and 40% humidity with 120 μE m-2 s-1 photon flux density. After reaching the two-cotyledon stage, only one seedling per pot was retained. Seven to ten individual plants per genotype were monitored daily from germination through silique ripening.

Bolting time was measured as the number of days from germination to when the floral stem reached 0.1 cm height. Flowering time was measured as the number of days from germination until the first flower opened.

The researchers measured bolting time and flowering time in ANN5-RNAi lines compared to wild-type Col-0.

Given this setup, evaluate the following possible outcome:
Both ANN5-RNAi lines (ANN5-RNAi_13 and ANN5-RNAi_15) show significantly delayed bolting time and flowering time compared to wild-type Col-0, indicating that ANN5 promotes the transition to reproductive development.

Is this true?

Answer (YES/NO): YES